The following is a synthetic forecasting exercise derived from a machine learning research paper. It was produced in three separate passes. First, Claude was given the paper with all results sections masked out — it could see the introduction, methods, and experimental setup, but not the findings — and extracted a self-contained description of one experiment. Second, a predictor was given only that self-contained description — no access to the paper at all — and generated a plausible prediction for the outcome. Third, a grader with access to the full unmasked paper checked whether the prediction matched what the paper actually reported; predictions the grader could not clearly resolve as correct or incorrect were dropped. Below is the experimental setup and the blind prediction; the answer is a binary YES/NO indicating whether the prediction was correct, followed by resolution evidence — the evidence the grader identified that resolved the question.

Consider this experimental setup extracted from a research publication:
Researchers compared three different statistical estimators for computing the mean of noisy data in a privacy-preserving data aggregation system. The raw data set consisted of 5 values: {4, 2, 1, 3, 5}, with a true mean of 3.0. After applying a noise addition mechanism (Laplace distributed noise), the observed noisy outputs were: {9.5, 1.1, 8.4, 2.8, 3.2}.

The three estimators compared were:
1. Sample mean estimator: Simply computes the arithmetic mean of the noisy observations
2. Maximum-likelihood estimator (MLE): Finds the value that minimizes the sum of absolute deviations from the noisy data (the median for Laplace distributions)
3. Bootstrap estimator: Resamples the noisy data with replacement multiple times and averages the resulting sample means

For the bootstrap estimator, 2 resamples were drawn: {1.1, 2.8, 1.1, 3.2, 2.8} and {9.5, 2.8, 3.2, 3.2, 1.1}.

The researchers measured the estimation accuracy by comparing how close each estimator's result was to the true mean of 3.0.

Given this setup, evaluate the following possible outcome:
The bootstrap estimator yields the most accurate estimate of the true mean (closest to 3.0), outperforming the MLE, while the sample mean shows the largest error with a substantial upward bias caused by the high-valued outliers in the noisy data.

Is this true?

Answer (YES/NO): YES